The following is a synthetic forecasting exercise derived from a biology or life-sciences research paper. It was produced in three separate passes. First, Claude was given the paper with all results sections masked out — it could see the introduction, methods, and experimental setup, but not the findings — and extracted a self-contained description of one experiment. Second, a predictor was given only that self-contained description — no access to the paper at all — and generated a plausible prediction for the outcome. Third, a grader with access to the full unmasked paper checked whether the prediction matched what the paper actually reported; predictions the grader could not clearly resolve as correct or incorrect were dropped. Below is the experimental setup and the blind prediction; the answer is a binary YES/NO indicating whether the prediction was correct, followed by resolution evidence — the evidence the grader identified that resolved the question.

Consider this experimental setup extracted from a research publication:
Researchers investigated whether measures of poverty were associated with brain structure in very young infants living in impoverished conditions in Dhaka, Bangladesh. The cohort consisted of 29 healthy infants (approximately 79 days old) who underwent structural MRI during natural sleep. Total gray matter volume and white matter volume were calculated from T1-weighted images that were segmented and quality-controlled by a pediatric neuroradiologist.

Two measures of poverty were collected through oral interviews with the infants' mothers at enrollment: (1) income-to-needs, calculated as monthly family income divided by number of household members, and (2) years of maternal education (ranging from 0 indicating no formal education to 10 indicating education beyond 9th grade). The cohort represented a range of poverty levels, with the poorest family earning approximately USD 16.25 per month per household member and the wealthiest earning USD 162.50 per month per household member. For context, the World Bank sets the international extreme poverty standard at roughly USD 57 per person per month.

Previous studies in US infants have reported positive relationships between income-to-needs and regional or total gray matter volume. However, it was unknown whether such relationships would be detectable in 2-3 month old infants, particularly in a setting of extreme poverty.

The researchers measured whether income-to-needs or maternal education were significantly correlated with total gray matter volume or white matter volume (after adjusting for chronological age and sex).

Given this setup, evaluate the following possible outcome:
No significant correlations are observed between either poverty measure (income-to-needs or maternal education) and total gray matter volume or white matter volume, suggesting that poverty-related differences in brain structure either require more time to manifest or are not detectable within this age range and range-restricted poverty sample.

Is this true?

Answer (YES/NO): YES